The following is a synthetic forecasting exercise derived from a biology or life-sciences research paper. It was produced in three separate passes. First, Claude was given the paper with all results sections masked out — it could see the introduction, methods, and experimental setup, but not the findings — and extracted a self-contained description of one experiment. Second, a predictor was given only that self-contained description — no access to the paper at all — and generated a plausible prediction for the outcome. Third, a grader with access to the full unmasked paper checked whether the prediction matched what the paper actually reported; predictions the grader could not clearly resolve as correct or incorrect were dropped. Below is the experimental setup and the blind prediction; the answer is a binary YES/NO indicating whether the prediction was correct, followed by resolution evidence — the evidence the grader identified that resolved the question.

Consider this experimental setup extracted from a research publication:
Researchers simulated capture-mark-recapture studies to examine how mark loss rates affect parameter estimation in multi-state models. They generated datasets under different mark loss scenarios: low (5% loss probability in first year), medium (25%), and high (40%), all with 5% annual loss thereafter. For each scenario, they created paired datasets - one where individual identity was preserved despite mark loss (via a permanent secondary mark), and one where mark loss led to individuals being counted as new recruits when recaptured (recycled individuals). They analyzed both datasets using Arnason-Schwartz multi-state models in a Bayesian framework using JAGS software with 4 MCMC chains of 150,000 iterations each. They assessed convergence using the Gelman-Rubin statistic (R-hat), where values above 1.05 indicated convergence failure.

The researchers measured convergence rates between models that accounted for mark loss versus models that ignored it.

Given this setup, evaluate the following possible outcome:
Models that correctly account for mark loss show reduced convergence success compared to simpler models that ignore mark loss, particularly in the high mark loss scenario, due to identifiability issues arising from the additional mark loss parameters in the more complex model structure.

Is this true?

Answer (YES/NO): NO